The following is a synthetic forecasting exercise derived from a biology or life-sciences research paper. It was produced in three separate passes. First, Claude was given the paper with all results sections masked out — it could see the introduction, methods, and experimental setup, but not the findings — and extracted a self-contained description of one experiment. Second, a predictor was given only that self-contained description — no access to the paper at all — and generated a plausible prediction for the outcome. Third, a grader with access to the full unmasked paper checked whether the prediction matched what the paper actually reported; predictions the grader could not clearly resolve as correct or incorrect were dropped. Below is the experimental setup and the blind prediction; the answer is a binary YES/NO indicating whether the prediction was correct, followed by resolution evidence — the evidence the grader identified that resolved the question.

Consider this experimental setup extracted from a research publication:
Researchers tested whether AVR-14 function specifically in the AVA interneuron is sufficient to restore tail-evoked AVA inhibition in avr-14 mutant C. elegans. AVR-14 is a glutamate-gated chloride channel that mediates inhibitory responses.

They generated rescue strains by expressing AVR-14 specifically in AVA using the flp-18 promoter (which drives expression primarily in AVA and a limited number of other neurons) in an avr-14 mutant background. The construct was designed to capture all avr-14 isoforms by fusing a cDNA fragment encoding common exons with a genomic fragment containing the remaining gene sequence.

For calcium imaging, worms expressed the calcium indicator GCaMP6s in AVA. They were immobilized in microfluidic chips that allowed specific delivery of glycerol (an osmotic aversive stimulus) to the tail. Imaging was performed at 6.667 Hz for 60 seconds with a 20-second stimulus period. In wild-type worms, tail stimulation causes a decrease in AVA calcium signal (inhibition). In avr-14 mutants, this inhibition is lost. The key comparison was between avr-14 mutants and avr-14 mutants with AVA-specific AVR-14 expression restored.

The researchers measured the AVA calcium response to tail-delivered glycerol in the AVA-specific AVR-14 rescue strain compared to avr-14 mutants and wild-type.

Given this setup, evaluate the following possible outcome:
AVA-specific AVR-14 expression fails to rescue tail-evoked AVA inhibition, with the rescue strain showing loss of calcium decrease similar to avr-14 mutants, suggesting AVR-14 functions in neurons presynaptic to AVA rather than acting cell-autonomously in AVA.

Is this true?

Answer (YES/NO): NO